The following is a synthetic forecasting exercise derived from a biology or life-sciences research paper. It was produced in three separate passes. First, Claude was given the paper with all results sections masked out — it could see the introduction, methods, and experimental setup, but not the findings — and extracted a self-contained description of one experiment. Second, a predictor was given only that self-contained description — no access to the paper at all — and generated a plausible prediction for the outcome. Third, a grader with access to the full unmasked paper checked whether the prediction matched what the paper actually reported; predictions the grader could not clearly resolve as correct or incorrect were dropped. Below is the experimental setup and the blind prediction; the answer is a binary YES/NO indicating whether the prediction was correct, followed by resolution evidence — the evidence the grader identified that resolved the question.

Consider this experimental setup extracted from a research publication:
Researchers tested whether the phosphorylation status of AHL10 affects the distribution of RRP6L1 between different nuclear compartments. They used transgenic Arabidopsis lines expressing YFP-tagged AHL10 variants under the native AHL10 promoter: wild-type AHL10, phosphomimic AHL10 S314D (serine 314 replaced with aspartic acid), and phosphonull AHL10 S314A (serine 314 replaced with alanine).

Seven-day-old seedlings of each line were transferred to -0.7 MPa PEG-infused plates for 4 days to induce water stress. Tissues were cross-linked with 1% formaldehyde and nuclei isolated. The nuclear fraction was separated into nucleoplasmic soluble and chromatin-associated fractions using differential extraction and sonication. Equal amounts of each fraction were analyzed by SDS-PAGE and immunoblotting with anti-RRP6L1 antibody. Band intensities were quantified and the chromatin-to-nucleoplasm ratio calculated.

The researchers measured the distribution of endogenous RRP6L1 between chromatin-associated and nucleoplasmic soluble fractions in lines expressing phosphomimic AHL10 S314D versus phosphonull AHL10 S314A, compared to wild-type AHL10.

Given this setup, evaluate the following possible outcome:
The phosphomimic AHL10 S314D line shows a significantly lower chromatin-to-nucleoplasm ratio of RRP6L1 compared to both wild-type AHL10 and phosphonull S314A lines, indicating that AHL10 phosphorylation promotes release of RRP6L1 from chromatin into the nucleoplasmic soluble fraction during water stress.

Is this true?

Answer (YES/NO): NO